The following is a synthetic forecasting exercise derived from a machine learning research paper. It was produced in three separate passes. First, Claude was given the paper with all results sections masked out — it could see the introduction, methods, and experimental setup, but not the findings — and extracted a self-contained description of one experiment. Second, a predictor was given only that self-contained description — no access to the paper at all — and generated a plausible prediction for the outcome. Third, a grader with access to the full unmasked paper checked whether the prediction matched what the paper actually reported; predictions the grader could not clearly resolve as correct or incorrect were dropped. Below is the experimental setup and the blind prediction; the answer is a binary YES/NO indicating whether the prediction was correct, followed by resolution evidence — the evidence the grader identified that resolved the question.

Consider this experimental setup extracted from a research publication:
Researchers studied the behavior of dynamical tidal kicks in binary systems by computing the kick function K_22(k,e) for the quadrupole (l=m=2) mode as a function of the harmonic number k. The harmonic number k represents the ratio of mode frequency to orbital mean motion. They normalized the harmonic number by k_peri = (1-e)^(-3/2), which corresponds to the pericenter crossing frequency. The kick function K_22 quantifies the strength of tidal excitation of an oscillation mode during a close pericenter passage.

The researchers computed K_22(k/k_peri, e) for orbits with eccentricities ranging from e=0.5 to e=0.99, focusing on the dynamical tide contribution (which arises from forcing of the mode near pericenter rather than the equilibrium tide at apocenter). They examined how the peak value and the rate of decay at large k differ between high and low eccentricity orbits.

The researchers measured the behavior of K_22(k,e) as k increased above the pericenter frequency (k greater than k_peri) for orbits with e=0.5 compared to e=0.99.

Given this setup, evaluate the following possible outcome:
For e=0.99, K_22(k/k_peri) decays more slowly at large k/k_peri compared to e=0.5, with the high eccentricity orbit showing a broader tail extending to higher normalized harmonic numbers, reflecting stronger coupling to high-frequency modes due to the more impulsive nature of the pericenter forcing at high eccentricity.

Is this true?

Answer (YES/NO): YES